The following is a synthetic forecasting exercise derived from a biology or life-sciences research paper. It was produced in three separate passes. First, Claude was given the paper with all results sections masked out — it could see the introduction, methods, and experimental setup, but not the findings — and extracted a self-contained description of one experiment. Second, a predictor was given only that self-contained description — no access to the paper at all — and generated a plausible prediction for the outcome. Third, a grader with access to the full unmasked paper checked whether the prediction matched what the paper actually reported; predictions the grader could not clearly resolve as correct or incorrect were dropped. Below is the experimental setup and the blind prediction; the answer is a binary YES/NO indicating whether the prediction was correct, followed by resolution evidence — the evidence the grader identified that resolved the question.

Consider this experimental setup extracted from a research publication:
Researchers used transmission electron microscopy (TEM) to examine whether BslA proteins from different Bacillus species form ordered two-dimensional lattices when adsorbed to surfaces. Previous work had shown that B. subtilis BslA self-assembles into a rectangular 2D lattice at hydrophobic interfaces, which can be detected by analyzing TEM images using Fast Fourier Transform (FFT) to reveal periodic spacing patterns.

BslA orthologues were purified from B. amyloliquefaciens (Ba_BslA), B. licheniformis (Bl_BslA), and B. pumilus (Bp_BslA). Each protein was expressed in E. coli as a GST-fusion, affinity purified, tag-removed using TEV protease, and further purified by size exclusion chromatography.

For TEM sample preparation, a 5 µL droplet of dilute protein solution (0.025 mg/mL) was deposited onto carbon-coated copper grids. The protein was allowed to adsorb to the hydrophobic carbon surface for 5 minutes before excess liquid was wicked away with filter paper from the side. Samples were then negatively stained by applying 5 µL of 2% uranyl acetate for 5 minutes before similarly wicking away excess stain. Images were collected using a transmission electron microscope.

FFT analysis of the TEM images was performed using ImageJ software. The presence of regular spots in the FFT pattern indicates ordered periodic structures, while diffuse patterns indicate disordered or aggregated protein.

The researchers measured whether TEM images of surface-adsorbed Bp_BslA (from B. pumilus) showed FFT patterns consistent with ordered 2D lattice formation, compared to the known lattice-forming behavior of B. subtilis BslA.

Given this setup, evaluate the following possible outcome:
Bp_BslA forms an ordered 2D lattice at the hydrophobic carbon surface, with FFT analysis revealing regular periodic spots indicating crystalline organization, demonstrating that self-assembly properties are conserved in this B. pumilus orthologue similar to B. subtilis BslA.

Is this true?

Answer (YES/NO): NO